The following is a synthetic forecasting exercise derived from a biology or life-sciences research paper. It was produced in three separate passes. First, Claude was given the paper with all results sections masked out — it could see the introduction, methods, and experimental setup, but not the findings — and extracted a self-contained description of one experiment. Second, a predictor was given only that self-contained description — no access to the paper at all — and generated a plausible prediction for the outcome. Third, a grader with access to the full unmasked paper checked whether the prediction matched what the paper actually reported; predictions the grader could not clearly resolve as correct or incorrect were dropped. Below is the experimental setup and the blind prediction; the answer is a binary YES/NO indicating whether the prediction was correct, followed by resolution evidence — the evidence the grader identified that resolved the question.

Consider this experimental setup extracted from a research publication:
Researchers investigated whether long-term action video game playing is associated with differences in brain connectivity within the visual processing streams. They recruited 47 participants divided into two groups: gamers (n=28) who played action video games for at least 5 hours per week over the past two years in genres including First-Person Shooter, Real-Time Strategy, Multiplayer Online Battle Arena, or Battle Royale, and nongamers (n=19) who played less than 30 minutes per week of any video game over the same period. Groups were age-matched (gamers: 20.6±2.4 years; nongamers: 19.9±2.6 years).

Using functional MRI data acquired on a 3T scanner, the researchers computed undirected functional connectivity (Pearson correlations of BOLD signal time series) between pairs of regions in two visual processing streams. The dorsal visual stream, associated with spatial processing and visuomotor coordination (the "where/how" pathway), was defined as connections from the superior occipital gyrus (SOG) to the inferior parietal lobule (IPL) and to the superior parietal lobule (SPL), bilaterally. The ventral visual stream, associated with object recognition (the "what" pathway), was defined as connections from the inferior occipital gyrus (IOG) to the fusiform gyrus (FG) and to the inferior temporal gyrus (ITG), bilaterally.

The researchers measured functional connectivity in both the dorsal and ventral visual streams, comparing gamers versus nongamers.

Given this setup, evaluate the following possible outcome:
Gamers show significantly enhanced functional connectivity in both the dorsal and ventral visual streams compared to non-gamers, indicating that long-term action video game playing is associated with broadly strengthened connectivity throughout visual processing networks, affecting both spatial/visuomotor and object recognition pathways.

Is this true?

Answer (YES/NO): NO